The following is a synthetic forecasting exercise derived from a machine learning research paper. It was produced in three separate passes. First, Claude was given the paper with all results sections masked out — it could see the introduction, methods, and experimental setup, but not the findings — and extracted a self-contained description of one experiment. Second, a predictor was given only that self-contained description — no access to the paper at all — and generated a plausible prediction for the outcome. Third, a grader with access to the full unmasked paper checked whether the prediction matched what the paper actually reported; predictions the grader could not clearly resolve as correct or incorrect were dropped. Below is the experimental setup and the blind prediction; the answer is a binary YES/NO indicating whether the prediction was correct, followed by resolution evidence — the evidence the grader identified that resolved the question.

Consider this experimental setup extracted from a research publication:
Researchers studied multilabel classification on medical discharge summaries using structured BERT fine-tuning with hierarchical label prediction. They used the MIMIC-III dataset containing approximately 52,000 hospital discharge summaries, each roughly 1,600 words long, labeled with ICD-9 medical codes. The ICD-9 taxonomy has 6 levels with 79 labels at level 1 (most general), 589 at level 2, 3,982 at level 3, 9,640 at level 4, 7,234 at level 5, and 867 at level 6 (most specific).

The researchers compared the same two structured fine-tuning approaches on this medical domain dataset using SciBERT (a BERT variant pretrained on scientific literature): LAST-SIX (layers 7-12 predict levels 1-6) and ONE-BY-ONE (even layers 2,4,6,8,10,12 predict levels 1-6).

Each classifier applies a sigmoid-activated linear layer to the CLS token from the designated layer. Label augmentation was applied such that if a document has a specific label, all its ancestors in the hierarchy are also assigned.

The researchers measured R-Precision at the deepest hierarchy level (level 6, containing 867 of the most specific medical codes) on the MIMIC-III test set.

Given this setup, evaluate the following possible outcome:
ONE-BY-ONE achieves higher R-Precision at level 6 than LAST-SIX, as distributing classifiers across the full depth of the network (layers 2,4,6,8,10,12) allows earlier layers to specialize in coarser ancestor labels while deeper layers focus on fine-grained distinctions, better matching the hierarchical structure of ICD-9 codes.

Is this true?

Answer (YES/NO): YES